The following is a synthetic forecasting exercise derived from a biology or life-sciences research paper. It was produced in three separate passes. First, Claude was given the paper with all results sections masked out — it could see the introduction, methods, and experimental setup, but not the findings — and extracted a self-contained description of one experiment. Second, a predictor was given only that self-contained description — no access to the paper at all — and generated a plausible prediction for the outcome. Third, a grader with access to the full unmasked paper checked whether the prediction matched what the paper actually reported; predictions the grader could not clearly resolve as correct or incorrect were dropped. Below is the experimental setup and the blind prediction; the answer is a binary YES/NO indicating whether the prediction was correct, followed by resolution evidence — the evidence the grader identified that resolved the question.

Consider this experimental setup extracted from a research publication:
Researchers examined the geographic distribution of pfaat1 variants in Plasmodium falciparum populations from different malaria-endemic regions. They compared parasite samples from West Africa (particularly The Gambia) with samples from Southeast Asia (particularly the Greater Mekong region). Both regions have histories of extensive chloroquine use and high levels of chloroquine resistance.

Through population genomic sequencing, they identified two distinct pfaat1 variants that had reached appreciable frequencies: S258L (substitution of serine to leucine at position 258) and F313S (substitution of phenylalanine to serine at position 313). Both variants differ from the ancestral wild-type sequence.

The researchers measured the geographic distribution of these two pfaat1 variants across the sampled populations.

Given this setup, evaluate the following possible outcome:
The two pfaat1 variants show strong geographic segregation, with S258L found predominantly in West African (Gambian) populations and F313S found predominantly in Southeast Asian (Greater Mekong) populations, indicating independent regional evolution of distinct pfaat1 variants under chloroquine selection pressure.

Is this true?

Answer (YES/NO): NO